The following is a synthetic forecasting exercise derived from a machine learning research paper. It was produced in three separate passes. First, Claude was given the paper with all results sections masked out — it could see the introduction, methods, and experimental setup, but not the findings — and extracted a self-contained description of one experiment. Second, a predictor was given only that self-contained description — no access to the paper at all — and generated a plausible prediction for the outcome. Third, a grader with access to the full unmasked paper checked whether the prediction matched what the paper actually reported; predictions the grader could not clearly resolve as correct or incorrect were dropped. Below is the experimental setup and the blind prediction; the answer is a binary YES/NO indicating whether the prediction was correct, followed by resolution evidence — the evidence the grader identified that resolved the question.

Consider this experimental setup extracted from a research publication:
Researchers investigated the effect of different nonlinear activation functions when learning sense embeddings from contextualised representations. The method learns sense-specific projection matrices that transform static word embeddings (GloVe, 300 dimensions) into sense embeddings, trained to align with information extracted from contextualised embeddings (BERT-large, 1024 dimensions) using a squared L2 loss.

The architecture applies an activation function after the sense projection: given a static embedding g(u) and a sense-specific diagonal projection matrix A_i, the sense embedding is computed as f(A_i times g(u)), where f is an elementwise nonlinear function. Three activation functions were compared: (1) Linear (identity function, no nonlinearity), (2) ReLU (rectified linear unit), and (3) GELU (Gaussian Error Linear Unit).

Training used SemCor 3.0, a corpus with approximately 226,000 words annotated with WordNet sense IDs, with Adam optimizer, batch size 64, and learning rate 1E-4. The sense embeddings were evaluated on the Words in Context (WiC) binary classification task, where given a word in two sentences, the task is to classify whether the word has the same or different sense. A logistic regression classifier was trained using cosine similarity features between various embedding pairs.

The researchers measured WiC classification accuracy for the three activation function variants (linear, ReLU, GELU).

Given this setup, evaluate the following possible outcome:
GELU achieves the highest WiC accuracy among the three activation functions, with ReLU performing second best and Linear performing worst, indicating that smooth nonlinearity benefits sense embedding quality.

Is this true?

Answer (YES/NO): NO